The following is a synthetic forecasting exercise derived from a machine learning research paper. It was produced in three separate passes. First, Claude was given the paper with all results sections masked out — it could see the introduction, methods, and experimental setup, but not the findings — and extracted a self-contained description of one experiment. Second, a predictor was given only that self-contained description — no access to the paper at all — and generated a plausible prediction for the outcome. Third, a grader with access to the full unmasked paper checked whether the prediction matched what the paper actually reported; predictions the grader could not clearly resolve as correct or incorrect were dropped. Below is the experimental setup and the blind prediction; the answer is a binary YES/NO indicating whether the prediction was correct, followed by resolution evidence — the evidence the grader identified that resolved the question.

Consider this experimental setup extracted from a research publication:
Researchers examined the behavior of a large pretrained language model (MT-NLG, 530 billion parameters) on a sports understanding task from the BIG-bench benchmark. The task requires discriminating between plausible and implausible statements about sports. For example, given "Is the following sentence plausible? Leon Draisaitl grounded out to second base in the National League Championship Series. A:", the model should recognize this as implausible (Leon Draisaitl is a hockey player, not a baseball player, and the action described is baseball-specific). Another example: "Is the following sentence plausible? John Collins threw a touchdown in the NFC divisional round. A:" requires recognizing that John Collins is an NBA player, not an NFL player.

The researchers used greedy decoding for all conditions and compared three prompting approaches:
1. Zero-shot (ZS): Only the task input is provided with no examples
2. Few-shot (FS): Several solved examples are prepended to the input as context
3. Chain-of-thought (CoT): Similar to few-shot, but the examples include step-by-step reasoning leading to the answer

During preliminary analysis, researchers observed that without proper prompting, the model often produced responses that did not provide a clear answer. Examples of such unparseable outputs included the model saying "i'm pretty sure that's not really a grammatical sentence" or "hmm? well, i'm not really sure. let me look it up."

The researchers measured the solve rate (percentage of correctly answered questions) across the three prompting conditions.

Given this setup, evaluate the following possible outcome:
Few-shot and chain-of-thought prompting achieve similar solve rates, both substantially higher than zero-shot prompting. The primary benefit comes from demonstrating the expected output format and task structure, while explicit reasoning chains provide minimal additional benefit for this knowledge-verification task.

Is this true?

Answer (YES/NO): NO